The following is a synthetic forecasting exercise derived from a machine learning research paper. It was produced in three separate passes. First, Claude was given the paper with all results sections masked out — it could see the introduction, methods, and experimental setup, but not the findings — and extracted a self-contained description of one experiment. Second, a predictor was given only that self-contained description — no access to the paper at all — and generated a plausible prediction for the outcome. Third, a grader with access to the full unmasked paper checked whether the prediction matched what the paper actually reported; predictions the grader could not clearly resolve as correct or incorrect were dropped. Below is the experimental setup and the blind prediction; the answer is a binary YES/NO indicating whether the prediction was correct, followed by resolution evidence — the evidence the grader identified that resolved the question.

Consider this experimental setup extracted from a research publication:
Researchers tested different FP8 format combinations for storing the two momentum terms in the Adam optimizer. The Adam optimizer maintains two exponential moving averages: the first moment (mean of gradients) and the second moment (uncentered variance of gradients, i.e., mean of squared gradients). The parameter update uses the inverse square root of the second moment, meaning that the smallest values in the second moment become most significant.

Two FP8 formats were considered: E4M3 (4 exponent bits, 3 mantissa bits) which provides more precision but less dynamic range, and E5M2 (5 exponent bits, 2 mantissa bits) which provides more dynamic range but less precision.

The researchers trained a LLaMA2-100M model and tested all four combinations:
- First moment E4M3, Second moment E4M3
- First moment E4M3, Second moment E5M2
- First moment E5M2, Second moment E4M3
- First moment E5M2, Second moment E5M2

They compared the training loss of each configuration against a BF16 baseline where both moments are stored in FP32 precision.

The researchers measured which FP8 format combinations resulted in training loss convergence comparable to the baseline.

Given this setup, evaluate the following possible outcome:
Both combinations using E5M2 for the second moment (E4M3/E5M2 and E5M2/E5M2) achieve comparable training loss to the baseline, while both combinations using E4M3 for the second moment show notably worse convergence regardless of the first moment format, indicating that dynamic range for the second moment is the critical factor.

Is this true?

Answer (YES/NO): NO